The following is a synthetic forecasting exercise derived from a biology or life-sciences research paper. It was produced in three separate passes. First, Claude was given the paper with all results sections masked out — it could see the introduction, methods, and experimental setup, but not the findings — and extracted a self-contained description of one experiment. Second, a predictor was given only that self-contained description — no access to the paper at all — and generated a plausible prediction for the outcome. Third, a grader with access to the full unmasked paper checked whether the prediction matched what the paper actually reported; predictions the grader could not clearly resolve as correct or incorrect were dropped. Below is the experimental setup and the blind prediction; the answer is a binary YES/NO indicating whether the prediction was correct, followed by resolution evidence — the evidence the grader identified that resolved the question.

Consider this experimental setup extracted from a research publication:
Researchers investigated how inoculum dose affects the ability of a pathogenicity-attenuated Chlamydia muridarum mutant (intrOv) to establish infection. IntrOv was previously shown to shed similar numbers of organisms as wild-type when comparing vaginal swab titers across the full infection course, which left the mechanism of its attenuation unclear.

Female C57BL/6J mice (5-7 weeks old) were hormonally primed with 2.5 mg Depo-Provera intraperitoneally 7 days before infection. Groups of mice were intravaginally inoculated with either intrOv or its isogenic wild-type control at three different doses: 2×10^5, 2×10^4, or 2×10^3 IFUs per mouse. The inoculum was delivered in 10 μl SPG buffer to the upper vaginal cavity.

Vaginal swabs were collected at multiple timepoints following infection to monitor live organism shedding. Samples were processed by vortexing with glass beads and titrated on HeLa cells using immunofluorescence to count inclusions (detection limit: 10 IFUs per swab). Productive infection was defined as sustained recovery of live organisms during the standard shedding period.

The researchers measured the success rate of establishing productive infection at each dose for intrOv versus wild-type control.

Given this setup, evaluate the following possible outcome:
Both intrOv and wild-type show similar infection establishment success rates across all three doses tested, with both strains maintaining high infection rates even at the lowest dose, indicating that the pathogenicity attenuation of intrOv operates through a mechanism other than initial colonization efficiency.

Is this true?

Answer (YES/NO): NO